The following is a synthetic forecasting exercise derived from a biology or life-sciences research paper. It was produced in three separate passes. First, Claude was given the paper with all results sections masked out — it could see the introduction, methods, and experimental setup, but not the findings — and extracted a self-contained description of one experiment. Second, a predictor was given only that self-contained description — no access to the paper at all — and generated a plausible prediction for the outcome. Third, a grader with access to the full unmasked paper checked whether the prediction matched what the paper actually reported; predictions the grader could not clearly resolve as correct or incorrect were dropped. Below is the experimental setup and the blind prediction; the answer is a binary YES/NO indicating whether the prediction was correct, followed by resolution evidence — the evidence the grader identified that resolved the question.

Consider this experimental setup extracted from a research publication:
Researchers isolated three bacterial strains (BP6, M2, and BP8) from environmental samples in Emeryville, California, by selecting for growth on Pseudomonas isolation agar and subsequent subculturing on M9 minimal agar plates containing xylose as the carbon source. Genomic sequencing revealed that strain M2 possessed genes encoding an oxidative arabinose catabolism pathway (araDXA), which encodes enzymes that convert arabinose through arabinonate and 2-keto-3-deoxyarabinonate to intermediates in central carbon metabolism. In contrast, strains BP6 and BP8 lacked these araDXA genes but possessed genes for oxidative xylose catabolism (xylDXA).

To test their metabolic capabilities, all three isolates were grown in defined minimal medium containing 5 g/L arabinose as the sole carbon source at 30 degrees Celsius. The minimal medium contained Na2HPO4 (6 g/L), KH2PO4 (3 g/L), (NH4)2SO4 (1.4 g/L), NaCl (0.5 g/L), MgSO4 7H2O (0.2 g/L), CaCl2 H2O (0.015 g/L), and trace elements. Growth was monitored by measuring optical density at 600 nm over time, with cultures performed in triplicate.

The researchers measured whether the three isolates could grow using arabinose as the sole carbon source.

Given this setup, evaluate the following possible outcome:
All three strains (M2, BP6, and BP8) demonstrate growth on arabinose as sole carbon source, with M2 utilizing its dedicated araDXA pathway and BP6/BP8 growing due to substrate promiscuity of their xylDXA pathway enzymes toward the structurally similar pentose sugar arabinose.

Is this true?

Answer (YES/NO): NO